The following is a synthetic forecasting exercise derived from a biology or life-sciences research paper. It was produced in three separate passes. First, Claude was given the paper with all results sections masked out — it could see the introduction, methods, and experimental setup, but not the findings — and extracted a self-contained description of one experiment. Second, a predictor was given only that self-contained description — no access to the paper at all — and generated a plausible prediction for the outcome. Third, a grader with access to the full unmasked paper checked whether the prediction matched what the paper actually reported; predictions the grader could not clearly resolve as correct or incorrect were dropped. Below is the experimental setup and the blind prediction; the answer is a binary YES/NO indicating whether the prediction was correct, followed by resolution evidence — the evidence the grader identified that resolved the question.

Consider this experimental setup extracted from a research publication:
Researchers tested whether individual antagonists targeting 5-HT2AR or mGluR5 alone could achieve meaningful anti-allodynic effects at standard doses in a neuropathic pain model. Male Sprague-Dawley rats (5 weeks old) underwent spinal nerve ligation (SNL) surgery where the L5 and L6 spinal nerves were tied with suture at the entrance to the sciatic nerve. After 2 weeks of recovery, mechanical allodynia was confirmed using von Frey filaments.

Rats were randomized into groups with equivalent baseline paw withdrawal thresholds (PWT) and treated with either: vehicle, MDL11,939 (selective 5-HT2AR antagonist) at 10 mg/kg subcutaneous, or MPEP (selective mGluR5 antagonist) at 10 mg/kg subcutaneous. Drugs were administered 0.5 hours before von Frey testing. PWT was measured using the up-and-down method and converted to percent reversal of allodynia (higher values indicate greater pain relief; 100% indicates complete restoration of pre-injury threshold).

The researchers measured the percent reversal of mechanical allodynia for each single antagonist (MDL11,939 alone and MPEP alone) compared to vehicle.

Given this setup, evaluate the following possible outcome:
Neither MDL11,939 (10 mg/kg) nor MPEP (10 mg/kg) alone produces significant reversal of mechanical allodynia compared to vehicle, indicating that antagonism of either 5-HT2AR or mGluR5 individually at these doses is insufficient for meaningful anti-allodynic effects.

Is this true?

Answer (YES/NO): YES